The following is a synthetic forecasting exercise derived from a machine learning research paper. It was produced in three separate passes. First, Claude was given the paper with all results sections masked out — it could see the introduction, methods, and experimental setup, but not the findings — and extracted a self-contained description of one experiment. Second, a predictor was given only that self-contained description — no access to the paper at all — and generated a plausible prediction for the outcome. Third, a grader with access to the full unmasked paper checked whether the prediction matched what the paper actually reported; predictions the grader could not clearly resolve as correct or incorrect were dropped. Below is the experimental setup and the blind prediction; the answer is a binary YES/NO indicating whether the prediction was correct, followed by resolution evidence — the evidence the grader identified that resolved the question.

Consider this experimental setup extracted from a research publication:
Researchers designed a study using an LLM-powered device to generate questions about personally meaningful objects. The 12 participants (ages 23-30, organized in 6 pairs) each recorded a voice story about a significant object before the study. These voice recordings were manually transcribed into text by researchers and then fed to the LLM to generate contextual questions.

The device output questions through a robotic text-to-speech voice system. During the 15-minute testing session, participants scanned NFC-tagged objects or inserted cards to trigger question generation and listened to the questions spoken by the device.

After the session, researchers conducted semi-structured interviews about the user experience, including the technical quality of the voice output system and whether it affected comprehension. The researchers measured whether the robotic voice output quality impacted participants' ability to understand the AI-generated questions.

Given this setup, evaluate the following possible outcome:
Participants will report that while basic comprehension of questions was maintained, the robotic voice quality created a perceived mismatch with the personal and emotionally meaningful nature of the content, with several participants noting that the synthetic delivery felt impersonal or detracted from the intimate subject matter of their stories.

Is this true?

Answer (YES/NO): NO